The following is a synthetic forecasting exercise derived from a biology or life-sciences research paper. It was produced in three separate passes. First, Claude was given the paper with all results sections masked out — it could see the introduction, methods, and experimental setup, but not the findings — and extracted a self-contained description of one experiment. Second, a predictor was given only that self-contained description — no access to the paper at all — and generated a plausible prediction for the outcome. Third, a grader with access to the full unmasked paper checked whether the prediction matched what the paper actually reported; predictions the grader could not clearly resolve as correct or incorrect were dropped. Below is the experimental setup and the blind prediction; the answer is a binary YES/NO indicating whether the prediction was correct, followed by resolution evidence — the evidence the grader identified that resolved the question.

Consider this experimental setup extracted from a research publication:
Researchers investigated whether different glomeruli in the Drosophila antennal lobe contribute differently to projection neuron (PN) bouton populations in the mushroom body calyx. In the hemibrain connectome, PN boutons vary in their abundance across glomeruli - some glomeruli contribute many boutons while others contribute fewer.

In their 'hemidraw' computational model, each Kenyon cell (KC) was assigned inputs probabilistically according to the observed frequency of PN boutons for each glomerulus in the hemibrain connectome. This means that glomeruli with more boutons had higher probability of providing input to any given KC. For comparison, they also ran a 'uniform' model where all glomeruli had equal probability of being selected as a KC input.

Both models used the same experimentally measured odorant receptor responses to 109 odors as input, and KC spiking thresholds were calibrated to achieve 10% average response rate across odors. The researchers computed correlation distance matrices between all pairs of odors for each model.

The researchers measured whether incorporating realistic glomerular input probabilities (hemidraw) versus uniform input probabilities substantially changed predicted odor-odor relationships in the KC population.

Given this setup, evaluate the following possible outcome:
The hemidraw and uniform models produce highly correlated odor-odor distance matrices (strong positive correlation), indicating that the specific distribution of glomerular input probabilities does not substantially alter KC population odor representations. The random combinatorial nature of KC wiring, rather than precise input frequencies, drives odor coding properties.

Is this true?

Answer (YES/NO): YES